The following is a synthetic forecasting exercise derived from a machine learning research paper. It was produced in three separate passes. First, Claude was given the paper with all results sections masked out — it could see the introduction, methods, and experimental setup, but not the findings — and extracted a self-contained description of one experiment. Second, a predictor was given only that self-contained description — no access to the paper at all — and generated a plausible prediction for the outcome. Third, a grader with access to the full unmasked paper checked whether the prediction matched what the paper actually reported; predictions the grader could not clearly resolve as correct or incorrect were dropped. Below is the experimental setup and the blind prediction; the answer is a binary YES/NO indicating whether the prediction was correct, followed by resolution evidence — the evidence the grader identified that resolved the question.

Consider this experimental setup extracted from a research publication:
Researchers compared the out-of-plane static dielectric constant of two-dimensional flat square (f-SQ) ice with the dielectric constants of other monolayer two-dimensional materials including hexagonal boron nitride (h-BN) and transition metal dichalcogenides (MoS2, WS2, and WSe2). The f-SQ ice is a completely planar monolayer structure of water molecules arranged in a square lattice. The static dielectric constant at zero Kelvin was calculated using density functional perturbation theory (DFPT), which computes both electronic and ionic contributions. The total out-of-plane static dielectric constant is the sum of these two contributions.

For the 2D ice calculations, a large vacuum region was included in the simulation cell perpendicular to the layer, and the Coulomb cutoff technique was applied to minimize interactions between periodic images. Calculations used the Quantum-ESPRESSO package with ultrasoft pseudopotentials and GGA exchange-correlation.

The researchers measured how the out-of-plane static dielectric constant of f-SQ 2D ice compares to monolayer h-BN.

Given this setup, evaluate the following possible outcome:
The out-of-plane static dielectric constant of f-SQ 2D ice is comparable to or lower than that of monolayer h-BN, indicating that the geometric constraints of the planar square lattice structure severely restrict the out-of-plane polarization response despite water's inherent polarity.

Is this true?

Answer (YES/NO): NO